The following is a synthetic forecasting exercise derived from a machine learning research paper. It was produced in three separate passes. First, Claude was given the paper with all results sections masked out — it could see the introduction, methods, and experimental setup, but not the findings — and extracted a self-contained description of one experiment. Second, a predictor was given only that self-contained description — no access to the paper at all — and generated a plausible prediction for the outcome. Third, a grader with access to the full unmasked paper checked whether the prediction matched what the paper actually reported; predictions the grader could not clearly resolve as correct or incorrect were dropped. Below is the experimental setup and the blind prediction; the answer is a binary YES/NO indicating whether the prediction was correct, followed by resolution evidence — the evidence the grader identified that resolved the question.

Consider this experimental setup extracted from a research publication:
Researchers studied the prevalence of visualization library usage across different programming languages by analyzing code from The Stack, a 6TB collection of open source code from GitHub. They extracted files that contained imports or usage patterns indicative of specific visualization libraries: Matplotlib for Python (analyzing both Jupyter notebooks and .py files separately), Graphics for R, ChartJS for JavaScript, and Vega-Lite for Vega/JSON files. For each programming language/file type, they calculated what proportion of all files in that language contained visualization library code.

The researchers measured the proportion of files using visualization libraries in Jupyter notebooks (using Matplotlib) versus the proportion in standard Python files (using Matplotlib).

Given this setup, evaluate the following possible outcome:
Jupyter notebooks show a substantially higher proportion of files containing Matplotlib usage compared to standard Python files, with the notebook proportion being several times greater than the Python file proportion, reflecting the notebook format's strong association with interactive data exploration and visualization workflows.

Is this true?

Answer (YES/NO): YES